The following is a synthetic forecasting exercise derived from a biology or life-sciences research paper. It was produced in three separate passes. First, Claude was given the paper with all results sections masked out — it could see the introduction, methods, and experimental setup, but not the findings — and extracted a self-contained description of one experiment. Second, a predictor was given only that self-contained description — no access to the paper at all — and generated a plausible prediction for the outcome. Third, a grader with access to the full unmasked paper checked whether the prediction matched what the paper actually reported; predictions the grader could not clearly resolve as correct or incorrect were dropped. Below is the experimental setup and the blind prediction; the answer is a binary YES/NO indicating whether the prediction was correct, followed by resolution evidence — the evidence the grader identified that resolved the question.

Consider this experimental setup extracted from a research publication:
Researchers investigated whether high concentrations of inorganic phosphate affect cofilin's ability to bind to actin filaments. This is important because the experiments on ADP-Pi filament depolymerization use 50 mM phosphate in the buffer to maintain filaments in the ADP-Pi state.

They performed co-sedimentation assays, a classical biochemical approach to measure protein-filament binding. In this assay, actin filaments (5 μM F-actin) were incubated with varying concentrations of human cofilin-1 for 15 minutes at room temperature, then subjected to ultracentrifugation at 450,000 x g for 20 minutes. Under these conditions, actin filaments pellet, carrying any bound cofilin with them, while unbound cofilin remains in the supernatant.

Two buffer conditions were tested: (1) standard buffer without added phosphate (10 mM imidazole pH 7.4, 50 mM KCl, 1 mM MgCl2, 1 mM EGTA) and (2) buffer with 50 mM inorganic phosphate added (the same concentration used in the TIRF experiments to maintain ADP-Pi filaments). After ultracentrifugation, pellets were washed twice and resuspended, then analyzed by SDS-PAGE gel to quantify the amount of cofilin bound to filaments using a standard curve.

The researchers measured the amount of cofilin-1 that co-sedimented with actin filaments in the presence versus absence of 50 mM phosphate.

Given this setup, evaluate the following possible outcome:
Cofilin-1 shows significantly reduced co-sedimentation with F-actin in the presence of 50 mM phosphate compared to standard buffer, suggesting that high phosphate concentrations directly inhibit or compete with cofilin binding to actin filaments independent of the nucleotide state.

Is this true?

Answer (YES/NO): NO